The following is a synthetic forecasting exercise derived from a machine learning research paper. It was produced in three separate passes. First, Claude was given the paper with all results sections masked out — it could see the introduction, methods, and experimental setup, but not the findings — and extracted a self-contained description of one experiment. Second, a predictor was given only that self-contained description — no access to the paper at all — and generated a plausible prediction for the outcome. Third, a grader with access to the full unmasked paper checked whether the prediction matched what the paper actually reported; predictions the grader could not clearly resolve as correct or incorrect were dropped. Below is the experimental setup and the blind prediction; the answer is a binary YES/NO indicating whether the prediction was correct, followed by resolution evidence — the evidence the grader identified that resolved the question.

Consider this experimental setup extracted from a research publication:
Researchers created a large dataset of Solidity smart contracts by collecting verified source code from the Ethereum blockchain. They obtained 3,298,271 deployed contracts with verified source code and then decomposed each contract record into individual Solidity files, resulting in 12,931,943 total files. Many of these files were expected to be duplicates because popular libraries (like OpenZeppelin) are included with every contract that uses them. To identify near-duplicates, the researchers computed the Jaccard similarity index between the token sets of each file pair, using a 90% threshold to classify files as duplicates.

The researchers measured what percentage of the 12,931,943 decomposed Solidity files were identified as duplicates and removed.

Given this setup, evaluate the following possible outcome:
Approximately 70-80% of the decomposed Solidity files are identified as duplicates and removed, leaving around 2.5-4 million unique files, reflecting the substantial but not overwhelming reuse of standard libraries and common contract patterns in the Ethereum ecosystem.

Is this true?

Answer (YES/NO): NO